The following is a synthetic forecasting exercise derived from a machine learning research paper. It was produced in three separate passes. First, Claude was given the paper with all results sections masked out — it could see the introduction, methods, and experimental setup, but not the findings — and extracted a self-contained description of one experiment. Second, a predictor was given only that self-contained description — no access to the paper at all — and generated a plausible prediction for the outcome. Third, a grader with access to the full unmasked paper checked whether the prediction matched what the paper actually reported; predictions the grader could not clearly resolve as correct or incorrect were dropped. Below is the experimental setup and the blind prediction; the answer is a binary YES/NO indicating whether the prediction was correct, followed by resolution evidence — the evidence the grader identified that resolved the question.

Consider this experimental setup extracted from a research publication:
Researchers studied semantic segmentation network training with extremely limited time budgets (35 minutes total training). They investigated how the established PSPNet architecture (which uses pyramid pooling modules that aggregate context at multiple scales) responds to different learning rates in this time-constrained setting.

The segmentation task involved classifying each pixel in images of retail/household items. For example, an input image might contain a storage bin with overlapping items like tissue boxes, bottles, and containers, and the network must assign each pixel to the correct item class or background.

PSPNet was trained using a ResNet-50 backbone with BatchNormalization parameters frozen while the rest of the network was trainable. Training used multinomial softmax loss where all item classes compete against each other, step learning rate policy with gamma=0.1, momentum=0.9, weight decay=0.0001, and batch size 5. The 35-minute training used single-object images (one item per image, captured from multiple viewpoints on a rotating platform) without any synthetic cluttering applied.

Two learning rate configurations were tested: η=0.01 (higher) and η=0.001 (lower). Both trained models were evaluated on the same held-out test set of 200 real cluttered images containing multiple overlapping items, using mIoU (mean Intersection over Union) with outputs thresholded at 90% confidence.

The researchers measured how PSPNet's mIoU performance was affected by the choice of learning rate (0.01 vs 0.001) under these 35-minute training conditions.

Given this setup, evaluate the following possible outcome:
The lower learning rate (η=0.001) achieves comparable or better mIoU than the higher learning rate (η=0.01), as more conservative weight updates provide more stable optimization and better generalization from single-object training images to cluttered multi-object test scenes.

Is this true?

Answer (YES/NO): YES